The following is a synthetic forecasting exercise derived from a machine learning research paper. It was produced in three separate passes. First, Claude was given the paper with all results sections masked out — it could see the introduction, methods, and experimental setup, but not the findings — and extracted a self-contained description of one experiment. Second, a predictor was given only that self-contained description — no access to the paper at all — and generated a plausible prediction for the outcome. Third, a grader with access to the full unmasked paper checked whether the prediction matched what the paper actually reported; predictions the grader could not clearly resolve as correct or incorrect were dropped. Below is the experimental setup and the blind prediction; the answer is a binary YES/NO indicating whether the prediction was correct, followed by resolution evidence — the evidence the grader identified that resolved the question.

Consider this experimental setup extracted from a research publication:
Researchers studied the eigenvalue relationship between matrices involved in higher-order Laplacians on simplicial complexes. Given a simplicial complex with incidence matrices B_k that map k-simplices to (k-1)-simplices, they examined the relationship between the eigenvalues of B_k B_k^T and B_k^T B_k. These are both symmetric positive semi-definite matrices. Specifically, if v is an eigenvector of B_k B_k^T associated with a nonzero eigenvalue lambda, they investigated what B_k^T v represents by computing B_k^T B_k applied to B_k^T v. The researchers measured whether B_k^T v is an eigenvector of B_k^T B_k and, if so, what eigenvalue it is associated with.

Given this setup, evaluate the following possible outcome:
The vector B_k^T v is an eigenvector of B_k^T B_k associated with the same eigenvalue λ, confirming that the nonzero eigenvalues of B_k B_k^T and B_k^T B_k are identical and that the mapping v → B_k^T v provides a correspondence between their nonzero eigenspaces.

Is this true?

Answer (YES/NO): YES